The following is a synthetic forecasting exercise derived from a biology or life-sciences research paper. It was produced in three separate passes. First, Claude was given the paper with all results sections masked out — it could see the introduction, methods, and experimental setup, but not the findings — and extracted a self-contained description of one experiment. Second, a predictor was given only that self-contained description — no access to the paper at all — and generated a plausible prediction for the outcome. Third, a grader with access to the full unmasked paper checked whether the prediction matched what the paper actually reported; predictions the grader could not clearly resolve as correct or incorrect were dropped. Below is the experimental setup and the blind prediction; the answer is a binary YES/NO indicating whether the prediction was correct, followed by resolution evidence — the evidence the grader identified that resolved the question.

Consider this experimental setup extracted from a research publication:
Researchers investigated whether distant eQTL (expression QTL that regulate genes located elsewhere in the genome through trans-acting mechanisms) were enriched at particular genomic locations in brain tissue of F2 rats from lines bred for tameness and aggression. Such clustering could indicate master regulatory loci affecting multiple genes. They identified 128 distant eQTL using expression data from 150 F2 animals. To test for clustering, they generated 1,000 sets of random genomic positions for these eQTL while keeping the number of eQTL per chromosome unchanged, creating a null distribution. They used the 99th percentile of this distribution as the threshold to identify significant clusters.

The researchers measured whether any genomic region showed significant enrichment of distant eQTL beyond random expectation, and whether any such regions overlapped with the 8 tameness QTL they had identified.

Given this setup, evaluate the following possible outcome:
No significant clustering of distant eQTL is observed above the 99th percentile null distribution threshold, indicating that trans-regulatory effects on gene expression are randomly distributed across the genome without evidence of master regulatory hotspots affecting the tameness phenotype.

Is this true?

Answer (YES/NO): NO